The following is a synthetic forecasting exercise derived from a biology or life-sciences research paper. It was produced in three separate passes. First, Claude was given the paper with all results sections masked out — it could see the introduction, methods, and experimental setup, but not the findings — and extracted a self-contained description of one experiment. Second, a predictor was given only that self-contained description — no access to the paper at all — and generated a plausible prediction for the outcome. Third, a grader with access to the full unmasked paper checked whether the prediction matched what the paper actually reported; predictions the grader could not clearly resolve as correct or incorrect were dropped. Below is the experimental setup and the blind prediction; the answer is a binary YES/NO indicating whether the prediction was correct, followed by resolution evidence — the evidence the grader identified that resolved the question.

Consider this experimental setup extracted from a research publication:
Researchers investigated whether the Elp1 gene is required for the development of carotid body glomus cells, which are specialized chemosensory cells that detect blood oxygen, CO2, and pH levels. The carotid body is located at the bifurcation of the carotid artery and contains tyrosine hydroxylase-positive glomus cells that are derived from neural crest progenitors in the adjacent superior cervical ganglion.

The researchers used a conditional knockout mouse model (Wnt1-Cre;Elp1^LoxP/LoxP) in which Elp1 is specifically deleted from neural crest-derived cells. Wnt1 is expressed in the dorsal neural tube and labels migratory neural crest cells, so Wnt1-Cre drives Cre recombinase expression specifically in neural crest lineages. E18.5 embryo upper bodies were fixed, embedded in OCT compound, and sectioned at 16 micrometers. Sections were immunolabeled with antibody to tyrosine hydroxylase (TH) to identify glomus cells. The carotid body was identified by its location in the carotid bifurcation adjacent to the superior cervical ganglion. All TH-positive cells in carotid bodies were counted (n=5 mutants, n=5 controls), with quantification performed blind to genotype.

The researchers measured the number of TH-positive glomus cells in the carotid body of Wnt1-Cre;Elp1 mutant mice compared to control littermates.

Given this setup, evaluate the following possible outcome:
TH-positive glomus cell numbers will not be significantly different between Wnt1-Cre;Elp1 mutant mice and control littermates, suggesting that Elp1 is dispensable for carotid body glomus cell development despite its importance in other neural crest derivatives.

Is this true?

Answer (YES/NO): NO